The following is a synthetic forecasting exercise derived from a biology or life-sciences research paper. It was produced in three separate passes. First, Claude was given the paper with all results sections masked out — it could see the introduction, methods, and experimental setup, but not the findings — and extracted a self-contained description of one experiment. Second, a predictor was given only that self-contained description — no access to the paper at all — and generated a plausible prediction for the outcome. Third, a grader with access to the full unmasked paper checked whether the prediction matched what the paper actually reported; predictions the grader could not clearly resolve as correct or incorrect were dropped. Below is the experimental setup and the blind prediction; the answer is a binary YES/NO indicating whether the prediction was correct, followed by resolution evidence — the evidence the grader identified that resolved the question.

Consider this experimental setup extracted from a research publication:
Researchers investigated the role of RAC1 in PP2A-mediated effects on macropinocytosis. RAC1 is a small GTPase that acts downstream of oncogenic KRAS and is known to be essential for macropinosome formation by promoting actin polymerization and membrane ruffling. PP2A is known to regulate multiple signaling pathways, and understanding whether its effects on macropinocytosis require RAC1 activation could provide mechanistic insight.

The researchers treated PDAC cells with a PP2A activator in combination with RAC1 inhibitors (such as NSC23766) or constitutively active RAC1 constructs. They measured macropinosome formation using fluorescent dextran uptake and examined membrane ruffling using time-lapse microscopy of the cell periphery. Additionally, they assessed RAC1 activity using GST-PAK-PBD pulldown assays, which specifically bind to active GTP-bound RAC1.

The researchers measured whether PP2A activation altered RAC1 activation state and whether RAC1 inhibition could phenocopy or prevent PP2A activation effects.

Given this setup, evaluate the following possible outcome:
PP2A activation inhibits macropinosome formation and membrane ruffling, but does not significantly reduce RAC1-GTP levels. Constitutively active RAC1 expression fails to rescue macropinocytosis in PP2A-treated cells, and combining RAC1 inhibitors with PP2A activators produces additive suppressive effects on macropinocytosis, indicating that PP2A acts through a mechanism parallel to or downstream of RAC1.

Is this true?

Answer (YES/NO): NO